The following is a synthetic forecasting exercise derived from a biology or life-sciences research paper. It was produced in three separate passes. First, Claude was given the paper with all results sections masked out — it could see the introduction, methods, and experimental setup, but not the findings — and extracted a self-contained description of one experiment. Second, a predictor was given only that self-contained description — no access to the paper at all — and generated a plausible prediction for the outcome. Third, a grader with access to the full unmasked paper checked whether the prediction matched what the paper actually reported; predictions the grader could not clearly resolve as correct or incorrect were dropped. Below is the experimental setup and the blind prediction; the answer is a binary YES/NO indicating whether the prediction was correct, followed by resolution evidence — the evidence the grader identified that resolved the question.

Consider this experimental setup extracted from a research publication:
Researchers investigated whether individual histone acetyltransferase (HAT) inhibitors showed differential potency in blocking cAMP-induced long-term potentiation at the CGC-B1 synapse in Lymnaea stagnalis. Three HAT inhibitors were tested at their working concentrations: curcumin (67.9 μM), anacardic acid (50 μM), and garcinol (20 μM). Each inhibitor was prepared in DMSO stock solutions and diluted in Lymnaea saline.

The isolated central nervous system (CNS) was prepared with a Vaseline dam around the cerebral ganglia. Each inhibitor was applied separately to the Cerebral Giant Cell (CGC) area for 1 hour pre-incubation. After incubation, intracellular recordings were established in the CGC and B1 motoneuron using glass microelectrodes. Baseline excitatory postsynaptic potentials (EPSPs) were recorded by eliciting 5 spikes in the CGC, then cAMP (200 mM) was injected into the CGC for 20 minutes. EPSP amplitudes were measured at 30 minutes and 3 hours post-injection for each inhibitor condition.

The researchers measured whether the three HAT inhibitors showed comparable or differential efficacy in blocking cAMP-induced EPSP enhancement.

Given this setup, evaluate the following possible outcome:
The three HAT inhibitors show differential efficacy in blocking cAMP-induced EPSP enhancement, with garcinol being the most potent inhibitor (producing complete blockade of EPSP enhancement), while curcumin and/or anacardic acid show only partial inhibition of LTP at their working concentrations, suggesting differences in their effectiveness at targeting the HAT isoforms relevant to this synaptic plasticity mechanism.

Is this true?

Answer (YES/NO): NO